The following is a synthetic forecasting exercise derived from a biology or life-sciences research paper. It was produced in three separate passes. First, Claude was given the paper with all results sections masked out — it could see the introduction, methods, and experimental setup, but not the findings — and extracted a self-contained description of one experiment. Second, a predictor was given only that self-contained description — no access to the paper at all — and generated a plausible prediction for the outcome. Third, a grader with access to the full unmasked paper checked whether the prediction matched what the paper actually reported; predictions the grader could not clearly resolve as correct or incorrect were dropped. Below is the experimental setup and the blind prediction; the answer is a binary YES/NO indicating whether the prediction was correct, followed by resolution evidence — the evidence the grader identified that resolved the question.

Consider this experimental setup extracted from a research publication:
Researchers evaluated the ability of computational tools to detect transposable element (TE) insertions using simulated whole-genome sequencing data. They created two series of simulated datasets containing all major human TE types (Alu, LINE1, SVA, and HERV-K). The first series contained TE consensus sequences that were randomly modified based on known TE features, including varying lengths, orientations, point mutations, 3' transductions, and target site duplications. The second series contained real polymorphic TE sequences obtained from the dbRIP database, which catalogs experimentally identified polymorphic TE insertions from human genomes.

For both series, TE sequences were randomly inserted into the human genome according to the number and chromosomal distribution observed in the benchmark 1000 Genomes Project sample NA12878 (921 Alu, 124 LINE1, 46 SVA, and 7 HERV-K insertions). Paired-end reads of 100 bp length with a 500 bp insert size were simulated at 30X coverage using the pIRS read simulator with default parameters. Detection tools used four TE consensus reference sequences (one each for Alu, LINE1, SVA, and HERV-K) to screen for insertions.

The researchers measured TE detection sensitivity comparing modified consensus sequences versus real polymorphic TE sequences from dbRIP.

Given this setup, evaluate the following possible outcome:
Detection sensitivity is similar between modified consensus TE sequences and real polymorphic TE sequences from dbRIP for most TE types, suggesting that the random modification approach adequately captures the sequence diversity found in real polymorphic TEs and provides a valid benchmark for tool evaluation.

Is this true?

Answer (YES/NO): NO